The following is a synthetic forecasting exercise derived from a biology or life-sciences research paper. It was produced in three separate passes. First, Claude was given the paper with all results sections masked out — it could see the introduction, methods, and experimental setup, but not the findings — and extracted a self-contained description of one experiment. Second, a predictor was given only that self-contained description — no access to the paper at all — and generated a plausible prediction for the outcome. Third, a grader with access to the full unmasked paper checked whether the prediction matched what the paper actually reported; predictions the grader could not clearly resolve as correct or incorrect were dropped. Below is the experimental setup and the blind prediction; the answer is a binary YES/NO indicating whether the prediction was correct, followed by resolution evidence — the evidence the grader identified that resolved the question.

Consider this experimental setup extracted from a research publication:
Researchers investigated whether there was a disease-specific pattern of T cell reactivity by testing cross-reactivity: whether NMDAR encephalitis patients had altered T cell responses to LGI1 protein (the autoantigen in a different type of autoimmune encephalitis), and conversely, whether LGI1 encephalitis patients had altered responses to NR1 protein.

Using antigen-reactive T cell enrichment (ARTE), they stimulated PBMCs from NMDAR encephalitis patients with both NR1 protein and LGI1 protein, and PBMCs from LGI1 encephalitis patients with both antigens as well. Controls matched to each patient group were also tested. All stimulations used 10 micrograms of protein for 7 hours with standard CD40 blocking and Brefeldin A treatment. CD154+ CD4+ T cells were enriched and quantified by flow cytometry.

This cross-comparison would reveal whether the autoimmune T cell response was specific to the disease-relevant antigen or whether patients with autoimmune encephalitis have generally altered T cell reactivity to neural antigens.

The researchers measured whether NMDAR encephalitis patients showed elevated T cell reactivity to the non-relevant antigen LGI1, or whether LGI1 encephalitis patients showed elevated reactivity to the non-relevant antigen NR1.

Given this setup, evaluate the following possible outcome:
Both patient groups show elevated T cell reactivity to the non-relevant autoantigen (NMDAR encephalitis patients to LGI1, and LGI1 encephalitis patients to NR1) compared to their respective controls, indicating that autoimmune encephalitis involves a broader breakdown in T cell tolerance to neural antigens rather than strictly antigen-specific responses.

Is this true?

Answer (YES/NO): NO